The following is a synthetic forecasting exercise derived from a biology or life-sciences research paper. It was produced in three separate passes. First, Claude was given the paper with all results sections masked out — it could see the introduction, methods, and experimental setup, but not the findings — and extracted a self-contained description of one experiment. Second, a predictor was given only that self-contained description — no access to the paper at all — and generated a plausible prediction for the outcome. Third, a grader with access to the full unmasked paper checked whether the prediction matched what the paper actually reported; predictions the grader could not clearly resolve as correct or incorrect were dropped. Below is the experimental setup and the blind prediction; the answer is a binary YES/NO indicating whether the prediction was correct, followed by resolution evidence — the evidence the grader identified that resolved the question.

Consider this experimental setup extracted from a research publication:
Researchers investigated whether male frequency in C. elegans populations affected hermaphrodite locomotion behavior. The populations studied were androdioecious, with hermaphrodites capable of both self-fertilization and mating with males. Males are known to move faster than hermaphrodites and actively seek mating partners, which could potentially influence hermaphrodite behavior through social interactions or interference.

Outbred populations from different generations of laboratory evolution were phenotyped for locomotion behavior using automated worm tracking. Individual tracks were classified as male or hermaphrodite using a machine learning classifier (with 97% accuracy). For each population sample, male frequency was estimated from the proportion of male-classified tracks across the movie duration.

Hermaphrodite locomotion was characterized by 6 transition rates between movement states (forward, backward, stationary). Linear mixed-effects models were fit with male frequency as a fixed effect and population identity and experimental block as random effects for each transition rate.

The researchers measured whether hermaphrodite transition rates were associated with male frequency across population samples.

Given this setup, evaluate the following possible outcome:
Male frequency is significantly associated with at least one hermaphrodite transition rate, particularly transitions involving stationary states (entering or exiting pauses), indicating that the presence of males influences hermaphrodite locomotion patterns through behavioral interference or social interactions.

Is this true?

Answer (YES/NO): NO